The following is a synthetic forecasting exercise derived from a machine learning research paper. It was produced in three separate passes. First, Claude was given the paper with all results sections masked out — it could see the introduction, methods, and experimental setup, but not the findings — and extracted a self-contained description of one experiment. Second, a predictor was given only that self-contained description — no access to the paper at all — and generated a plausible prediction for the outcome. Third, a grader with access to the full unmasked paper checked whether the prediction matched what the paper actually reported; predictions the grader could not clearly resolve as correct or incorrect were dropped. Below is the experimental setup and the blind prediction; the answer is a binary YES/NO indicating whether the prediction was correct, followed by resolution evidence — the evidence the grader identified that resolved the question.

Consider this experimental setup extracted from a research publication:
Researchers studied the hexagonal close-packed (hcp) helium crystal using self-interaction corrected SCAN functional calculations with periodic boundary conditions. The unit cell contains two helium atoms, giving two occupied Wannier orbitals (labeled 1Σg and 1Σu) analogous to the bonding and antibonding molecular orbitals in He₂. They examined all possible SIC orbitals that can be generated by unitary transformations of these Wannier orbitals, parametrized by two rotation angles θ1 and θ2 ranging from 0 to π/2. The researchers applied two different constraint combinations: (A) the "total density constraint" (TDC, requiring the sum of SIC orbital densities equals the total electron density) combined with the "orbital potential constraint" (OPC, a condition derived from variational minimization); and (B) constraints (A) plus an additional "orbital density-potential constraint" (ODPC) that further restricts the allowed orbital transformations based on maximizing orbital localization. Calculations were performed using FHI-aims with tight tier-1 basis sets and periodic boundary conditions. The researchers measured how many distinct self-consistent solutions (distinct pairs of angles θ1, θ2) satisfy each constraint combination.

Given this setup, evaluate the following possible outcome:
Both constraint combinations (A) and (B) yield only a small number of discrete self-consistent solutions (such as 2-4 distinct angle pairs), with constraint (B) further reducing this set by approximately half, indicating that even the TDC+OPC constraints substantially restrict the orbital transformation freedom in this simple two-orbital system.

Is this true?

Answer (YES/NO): NO